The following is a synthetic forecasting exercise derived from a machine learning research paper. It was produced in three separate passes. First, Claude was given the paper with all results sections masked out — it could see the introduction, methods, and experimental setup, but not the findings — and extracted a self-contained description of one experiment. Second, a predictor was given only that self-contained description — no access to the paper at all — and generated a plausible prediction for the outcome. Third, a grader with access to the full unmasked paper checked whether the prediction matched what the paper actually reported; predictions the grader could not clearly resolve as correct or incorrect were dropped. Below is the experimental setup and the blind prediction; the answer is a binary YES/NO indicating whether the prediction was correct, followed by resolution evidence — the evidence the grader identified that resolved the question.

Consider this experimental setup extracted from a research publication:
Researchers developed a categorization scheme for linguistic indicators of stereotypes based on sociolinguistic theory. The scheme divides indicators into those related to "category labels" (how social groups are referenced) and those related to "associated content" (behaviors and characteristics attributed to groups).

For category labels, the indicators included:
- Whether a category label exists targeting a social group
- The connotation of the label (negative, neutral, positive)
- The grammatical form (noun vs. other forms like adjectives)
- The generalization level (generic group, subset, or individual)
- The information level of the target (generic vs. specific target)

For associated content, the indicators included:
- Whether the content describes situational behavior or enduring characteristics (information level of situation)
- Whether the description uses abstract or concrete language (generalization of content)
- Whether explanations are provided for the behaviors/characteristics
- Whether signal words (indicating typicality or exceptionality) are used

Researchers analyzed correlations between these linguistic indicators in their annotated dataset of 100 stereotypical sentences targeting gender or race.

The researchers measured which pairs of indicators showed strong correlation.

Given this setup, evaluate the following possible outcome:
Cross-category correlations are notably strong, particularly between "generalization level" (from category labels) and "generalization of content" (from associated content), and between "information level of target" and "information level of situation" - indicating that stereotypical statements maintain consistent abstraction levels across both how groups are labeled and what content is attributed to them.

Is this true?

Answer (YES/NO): NO